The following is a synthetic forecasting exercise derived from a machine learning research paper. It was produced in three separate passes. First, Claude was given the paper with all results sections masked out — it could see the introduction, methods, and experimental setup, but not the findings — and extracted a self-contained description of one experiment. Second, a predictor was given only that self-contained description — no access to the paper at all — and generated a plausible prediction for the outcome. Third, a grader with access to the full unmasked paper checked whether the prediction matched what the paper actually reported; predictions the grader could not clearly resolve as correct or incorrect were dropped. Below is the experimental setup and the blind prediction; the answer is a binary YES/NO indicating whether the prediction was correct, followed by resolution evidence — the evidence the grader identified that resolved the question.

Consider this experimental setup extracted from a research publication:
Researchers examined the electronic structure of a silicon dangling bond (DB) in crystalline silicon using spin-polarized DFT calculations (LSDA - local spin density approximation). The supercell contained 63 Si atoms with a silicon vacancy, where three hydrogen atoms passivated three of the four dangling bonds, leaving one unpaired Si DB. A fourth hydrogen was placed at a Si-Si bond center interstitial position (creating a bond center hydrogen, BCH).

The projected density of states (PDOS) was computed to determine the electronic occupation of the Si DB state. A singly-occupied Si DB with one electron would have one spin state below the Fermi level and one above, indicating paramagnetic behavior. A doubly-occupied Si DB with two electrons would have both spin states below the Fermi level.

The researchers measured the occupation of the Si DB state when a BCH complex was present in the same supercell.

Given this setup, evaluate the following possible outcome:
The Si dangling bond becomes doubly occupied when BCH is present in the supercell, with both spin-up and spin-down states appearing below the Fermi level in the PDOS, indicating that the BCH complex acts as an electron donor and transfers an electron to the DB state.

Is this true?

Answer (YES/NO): YES